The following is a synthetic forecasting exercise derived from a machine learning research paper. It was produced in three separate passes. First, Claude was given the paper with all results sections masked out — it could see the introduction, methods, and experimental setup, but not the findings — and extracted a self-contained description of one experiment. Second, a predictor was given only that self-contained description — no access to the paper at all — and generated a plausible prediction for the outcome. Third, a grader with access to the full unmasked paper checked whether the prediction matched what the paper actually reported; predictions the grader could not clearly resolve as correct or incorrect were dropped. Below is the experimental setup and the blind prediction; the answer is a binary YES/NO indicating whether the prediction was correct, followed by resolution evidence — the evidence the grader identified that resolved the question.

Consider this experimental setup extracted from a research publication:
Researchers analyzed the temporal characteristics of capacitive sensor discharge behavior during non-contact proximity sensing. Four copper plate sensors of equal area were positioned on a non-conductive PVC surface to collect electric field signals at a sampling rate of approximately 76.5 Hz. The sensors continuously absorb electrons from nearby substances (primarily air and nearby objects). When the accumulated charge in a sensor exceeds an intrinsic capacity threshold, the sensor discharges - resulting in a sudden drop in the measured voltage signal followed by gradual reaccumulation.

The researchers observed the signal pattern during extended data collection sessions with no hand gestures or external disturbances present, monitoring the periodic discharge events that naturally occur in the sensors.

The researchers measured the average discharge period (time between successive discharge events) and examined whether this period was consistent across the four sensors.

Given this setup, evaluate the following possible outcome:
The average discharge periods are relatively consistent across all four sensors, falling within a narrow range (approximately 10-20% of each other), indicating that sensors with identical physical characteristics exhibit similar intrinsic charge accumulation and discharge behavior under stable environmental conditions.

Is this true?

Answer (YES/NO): NO